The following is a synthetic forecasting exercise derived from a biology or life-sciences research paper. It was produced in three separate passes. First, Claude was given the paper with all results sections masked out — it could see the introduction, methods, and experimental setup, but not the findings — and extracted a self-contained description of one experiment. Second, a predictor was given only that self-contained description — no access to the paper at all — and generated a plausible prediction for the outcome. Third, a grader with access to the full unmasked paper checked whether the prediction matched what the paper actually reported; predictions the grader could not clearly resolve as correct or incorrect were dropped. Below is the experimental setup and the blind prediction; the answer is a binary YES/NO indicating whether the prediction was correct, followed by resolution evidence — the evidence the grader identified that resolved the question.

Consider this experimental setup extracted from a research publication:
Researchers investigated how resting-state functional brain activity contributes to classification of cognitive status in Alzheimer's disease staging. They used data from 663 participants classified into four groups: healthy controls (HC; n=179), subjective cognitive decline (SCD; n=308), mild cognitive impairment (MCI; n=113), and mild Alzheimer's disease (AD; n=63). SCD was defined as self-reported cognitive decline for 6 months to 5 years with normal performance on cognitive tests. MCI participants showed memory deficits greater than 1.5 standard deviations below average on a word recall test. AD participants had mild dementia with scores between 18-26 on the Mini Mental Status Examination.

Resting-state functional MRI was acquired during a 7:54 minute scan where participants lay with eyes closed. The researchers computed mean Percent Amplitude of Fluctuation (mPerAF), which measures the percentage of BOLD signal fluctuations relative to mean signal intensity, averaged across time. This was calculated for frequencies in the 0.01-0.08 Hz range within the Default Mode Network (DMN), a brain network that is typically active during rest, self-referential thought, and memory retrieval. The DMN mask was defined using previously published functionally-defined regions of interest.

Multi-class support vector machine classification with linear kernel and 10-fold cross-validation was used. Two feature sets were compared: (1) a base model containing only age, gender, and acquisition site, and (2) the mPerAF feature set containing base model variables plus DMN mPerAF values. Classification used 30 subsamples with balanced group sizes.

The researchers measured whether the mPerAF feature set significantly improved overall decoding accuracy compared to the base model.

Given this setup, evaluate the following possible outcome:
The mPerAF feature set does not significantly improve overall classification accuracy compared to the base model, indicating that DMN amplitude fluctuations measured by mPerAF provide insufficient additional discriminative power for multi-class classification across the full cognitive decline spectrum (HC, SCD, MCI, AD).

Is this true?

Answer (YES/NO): YES